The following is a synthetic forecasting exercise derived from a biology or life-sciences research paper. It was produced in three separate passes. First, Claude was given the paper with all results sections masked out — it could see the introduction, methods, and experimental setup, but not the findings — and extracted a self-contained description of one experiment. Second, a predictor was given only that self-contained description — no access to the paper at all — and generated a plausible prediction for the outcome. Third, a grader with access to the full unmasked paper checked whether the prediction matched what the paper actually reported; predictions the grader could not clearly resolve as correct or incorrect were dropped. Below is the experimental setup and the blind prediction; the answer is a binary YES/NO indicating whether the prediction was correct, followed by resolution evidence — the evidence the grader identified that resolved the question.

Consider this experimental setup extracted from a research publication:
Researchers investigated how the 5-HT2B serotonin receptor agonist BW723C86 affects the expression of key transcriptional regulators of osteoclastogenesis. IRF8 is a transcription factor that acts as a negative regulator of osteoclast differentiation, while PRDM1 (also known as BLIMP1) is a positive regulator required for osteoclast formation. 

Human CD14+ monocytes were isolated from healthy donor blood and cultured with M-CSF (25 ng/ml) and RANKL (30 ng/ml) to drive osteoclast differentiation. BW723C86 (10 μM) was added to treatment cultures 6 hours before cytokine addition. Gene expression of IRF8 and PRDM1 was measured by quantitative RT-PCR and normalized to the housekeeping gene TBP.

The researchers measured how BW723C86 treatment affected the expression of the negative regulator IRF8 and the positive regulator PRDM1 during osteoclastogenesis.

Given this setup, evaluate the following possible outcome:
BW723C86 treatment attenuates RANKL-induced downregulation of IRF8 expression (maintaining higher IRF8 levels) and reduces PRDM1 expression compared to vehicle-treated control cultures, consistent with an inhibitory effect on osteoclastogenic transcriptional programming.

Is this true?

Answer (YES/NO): YES